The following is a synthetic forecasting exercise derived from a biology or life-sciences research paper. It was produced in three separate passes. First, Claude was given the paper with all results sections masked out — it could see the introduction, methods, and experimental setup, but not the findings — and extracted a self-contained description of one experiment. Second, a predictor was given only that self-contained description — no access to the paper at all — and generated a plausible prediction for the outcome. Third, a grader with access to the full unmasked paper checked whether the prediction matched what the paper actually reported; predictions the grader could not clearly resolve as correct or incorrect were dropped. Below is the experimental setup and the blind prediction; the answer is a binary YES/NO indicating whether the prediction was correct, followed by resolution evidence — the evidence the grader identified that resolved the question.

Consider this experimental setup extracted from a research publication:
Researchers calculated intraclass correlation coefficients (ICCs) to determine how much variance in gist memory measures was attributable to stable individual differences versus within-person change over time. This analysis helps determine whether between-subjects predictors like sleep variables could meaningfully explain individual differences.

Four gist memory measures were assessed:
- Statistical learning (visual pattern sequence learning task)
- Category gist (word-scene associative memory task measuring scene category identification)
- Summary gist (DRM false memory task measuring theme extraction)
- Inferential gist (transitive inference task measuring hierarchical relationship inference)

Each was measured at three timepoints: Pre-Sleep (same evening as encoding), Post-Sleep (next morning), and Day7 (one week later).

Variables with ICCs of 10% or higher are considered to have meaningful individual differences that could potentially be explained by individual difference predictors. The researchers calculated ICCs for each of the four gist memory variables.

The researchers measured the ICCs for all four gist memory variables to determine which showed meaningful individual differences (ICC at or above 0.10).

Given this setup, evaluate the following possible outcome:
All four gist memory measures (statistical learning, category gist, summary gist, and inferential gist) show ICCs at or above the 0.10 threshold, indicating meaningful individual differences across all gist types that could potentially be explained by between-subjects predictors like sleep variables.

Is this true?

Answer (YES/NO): NO